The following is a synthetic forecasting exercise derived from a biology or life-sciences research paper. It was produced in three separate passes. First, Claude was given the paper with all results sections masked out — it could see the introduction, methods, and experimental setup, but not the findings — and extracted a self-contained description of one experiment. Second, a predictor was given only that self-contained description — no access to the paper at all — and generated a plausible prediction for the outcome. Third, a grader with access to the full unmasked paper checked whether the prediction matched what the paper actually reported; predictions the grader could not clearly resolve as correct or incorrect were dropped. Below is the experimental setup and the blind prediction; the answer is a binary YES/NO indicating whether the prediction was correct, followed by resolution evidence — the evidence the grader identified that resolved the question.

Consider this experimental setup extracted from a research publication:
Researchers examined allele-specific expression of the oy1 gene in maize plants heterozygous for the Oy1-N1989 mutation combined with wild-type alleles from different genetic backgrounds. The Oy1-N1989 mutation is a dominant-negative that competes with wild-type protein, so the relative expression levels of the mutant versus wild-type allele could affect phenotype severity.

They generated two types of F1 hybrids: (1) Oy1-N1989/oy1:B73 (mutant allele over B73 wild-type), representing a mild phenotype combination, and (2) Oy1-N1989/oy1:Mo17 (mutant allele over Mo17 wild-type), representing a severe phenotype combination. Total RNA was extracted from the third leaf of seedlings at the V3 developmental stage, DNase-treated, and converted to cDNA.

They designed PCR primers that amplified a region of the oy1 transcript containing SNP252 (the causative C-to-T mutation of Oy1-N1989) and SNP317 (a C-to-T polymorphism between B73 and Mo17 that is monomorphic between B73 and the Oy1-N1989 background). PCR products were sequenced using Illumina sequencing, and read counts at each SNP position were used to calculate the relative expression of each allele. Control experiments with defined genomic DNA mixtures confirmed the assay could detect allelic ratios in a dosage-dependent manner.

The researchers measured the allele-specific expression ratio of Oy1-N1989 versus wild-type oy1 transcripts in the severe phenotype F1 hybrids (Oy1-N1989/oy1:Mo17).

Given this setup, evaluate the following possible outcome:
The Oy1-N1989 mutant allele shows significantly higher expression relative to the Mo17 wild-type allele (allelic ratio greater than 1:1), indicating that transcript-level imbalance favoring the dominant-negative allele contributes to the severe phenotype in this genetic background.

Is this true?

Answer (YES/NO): YES